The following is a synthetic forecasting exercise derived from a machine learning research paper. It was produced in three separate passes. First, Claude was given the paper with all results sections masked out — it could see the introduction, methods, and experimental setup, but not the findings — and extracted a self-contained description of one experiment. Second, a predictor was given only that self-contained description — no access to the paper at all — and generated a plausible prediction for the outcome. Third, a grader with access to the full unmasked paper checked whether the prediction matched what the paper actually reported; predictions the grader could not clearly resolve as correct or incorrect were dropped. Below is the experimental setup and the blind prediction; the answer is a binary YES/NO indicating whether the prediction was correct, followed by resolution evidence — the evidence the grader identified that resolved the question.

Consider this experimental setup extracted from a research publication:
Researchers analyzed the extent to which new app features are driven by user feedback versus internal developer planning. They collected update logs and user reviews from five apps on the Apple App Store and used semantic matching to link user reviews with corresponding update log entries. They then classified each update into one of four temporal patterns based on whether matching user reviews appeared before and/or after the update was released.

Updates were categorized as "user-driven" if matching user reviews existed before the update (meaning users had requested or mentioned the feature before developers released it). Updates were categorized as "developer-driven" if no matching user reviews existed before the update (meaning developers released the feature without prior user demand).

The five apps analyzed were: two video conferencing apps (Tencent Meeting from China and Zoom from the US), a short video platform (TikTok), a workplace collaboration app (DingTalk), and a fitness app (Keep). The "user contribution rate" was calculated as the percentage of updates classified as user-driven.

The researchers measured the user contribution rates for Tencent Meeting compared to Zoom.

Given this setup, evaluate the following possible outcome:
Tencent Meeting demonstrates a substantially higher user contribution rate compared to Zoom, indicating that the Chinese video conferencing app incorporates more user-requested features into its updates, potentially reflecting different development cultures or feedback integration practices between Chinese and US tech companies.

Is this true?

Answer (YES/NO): YES